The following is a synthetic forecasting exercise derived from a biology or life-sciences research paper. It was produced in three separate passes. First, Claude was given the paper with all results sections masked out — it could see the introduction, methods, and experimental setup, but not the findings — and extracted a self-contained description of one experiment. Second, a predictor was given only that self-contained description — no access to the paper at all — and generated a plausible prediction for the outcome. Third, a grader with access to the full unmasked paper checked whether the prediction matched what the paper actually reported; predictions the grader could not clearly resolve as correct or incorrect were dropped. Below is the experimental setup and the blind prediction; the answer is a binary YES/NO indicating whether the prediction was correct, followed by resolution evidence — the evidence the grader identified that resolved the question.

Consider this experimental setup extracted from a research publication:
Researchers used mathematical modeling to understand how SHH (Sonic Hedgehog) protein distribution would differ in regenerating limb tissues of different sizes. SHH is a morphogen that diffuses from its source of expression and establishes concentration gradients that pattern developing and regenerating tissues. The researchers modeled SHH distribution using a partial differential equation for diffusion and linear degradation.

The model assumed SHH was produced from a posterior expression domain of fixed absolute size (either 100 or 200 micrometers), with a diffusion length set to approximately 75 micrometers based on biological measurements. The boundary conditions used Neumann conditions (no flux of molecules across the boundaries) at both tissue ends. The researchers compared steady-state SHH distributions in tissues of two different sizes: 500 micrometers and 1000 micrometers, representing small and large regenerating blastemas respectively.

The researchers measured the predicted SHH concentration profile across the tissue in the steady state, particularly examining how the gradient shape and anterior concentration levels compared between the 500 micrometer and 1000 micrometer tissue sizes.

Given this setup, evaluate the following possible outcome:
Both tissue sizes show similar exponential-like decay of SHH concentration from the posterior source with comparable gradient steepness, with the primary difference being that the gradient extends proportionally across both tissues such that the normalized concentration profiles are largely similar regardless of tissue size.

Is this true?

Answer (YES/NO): NO